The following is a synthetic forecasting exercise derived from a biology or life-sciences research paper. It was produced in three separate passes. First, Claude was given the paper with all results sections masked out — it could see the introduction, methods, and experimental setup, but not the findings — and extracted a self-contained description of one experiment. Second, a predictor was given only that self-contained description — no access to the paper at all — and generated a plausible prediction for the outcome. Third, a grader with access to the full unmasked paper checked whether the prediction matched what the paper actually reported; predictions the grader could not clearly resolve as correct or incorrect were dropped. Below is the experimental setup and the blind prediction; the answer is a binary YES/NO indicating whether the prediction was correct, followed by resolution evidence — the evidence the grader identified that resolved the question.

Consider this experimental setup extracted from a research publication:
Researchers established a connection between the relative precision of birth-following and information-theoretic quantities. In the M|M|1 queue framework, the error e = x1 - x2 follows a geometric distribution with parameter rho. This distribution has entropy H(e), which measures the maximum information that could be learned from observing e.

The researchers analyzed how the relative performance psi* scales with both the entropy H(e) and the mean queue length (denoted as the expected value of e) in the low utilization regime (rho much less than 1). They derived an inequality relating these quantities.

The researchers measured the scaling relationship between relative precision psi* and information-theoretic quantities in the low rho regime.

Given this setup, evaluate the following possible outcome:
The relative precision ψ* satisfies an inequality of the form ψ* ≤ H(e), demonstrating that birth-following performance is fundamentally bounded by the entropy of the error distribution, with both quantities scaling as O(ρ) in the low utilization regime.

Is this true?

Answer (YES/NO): NO